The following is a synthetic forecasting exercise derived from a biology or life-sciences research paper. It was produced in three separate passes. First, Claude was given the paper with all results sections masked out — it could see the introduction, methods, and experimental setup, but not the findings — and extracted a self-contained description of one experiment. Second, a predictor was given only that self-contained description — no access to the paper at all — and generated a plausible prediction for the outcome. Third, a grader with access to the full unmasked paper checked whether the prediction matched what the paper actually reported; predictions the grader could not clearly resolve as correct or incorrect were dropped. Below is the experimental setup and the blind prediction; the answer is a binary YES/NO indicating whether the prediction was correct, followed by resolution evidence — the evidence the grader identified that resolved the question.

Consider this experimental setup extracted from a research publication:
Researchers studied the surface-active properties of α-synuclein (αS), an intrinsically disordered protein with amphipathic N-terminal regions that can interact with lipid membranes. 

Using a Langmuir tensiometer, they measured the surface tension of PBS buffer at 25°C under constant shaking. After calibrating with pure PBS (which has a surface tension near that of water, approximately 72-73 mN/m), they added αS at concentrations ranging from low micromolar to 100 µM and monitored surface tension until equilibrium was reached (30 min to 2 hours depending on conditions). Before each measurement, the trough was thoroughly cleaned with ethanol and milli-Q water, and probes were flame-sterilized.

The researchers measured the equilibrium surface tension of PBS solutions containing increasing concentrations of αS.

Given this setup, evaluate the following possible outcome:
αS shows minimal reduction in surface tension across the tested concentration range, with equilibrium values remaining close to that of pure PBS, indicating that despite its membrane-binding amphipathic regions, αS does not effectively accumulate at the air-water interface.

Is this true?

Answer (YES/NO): NO